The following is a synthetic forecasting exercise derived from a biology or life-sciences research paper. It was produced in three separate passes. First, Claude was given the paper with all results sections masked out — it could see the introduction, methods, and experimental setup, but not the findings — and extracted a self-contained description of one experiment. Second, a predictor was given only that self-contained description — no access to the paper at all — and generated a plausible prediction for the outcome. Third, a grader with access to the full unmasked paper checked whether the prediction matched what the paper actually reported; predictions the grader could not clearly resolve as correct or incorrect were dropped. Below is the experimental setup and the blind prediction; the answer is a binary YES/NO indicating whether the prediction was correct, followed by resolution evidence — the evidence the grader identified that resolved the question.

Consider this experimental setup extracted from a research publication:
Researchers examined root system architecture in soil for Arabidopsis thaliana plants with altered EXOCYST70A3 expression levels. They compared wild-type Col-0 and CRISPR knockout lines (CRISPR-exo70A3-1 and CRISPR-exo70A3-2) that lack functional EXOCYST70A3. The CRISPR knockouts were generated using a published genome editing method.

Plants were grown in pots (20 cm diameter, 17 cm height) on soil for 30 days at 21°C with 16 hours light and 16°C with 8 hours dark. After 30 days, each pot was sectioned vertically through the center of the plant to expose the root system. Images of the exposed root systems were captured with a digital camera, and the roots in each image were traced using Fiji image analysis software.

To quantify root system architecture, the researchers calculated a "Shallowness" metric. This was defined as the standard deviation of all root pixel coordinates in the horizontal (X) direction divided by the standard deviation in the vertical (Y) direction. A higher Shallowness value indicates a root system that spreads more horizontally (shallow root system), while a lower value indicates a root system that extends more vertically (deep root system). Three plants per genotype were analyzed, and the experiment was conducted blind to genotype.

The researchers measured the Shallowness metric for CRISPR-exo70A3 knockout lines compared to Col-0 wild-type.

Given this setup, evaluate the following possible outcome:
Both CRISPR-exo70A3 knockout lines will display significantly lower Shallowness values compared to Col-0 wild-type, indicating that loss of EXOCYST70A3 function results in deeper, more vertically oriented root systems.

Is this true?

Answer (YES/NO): YES